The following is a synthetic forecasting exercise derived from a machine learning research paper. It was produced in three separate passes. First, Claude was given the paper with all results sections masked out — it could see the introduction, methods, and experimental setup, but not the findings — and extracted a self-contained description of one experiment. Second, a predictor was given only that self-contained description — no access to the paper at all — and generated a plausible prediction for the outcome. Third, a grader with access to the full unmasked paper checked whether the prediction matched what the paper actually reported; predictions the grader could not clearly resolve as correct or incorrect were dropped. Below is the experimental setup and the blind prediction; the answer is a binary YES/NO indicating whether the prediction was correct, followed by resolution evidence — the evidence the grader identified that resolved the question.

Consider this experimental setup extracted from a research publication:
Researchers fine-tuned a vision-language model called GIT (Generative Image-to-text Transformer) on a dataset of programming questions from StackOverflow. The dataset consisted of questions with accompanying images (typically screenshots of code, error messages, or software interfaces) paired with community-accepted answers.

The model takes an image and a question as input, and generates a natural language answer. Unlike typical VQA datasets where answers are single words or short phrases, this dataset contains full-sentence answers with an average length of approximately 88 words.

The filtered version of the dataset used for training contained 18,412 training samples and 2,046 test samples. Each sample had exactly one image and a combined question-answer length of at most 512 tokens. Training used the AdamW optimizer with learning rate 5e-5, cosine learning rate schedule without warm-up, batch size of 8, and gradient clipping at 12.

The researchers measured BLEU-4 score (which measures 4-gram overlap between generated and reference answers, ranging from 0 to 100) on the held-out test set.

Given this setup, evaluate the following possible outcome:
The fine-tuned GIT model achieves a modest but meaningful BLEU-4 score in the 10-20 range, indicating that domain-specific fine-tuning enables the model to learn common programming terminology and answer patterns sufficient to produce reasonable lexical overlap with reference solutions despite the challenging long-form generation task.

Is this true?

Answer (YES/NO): NO